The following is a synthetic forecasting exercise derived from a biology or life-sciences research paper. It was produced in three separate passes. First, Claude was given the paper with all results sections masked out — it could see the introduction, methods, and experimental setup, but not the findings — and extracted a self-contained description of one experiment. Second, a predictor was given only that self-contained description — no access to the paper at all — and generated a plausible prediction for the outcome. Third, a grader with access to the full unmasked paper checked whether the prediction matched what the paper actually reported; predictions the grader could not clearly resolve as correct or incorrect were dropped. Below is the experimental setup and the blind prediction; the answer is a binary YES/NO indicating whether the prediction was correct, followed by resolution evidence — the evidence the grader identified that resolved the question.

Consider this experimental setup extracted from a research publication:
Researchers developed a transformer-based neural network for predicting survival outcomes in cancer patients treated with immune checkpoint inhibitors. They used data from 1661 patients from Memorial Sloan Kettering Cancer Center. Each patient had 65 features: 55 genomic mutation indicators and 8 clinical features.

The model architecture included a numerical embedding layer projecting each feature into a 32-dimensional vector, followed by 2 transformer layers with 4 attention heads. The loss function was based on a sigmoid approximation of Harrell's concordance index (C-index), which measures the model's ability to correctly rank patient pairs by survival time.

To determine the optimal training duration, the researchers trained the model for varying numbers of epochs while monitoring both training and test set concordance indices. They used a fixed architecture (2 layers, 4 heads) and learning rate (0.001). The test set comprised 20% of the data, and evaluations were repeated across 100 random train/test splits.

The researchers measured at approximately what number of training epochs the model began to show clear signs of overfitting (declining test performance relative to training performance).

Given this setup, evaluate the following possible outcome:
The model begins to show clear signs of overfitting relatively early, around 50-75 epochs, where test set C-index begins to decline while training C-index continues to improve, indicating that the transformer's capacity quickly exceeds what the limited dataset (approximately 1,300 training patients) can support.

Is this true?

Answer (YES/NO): NO